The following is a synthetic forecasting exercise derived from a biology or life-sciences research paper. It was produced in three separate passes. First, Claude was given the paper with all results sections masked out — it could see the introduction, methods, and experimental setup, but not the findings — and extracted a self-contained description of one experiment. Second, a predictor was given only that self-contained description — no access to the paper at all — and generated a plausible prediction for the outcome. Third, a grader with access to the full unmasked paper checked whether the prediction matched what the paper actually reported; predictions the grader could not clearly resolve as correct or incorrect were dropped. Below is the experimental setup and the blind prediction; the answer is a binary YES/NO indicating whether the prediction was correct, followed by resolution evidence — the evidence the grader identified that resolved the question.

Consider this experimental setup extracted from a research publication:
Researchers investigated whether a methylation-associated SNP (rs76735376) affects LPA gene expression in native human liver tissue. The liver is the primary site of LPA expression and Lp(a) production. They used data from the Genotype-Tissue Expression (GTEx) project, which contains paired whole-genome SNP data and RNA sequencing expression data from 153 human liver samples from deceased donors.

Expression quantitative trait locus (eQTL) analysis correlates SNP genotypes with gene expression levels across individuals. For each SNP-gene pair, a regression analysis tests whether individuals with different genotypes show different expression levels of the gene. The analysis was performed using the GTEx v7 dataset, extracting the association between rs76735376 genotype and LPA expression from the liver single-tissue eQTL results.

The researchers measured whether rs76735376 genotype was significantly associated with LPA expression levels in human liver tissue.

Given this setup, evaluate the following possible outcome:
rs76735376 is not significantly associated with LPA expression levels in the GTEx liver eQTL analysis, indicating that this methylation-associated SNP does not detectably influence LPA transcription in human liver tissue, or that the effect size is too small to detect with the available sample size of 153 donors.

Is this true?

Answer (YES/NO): NO